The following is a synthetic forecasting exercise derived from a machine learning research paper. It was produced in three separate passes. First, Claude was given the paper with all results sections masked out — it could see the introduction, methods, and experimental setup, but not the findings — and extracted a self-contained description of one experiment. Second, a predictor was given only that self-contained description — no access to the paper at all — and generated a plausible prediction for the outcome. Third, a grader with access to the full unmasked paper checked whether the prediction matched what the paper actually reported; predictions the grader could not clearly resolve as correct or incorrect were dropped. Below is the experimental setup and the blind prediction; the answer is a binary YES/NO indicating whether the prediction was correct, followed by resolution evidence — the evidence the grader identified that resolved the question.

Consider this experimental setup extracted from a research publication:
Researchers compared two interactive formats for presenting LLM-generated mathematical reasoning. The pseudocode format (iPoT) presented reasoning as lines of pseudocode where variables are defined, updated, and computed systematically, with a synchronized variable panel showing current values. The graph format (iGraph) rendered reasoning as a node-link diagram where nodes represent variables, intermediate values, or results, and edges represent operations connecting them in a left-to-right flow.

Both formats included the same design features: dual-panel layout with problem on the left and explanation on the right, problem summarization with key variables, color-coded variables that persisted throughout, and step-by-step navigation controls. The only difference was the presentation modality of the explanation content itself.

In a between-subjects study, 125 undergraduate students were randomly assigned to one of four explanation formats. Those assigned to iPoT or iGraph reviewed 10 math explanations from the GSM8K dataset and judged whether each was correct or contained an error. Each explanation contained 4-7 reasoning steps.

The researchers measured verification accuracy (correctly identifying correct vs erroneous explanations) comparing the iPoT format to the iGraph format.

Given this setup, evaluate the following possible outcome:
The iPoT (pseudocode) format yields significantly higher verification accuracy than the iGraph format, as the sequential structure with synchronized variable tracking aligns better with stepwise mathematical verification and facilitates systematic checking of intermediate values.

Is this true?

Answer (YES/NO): NO